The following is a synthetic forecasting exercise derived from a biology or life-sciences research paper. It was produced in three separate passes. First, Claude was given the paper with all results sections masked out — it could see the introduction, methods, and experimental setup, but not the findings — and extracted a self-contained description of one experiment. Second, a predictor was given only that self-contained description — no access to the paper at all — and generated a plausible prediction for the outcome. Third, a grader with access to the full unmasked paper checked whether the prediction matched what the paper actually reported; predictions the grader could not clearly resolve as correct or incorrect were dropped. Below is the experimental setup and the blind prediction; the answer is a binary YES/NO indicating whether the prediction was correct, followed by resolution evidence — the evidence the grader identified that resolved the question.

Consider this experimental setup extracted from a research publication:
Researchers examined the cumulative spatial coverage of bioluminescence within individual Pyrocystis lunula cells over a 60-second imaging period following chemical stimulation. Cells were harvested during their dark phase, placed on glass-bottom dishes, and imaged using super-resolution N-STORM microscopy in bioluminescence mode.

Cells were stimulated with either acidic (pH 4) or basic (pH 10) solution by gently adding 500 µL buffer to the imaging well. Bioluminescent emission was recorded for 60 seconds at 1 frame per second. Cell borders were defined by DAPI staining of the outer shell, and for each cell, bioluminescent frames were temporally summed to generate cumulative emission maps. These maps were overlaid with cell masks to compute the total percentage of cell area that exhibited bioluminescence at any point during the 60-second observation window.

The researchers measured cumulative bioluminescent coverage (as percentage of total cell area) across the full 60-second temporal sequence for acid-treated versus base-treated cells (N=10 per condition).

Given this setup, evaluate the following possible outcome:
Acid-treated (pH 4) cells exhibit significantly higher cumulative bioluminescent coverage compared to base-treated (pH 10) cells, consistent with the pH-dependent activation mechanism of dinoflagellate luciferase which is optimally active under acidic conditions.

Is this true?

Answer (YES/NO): NO